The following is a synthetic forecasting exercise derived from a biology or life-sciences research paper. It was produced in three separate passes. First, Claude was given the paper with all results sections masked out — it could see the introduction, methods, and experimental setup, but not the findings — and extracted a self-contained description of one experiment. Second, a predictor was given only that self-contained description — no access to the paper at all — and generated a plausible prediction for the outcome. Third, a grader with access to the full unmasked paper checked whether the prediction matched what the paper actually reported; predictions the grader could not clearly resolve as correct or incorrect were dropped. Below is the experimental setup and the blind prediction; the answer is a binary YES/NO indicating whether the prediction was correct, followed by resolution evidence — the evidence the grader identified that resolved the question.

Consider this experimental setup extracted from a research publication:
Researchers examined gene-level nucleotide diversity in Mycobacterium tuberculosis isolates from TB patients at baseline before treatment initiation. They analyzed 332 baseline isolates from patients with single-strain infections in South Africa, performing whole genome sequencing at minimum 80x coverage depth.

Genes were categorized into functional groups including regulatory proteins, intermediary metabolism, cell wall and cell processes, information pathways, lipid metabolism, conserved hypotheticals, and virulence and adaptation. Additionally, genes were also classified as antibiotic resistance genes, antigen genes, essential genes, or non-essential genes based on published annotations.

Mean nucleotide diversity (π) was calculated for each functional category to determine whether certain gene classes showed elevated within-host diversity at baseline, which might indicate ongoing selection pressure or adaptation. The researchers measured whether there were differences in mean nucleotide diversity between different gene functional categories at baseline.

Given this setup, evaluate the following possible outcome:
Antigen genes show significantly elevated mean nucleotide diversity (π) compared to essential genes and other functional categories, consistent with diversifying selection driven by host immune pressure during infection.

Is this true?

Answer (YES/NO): NO